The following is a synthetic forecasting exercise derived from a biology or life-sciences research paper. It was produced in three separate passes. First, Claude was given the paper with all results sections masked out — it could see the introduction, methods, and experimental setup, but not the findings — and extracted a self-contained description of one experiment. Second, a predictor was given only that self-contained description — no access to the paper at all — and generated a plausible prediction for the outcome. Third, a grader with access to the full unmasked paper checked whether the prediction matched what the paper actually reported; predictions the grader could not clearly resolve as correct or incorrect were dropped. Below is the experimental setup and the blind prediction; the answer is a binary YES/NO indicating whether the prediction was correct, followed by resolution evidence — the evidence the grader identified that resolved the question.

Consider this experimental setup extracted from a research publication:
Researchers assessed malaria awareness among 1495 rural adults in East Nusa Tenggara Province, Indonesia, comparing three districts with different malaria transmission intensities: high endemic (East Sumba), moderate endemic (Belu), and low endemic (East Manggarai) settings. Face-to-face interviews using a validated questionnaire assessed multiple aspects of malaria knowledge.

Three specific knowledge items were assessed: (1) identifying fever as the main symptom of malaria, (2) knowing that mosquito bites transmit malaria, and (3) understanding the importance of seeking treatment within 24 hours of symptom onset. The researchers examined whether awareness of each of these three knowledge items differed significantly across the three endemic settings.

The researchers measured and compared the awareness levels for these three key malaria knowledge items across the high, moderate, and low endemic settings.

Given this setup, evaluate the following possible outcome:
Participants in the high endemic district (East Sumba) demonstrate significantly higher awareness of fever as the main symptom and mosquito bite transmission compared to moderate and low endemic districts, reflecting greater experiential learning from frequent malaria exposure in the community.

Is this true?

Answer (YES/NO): NO